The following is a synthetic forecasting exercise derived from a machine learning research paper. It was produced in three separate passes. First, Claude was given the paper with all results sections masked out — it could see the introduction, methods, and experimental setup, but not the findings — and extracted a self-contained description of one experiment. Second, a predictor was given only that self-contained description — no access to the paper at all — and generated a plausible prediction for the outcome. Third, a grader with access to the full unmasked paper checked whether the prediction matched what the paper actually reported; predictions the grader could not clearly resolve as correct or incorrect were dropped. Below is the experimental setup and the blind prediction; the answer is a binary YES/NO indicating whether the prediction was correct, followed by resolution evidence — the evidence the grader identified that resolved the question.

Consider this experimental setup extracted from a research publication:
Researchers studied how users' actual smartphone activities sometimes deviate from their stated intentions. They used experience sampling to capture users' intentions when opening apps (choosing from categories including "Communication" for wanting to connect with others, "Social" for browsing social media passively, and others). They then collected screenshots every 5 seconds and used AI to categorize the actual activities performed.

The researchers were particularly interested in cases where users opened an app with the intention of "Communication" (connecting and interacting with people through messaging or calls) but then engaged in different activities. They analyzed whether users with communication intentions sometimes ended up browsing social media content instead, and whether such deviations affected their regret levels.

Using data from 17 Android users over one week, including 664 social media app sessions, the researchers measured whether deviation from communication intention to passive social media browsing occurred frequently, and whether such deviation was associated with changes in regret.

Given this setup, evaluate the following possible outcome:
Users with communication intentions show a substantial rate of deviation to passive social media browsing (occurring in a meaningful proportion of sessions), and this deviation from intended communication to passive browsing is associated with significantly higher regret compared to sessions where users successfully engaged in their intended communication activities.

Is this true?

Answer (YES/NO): YES